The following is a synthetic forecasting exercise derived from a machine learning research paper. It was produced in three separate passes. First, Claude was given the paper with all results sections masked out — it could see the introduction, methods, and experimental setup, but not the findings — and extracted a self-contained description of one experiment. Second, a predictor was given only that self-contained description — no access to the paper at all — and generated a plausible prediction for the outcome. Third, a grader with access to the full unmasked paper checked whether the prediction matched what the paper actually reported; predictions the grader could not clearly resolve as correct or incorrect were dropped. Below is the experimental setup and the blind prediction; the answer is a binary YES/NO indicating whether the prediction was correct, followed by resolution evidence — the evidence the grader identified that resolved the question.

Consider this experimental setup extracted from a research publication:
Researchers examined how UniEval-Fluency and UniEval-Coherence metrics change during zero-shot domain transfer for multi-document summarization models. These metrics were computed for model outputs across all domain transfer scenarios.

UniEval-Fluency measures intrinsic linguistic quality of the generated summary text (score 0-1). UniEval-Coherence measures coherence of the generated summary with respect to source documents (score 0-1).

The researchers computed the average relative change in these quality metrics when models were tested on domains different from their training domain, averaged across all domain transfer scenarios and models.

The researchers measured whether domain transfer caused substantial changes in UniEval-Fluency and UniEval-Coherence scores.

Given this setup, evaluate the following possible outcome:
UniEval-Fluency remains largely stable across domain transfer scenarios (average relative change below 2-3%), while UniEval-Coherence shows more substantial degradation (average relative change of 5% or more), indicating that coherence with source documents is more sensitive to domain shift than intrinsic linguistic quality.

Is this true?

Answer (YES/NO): NO